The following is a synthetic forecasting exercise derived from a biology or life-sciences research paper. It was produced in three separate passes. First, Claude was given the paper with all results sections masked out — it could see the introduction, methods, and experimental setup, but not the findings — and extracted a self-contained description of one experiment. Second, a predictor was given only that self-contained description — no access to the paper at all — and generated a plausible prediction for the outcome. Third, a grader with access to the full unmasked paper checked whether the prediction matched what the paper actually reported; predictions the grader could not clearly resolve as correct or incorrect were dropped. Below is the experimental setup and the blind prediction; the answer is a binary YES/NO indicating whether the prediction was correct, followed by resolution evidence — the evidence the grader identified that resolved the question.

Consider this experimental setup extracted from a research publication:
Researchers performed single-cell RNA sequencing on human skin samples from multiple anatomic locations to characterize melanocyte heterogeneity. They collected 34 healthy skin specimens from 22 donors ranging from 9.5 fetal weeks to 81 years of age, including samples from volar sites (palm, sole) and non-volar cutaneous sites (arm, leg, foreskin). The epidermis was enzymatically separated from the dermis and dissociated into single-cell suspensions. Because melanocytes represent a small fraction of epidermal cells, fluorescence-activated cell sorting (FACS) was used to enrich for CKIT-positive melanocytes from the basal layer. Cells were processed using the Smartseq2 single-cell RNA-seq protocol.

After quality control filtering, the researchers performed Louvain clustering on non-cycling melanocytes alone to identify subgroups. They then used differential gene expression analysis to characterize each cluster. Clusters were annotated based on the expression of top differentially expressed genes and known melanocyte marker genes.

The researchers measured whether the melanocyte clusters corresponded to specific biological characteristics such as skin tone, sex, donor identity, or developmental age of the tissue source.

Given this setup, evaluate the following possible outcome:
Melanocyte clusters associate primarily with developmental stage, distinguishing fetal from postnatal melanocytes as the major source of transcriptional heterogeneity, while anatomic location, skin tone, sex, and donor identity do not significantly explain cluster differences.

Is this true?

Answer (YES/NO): NO